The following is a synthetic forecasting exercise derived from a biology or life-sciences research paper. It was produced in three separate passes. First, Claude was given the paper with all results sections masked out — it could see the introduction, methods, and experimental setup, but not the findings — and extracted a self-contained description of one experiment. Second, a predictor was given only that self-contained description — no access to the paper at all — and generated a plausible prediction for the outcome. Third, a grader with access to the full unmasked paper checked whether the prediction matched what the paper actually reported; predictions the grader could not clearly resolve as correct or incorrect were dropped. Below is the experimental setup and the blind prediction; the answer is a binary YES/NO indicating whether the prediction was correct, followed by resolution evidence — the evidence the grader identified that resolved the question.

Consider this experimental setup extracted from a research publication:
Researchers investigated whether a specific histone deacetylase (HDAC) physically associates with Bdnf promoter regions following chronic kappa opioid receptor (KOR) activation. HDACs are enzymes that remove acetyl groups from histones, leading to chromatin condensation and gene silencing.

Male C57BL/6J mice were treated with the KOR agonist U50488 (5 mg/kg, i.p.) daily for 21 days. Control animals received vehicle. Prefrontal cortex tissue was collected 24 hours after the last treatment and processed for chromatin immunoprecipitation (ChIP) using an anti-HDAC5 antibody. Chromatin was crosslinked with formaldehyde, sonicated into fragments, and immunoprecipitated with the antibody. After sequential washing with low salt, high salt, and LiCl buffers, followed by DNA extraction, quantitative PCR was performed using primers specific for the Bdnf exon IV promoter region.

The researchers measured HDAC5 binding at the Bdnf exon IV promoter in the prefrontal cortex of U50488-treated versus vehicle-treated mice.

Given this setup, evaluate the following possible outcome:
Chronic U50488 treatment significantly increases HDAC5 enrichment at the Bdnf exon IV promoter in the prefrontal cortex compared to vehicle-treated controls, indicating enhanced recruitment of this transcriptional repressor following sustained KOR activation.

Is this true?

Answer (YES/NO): YES